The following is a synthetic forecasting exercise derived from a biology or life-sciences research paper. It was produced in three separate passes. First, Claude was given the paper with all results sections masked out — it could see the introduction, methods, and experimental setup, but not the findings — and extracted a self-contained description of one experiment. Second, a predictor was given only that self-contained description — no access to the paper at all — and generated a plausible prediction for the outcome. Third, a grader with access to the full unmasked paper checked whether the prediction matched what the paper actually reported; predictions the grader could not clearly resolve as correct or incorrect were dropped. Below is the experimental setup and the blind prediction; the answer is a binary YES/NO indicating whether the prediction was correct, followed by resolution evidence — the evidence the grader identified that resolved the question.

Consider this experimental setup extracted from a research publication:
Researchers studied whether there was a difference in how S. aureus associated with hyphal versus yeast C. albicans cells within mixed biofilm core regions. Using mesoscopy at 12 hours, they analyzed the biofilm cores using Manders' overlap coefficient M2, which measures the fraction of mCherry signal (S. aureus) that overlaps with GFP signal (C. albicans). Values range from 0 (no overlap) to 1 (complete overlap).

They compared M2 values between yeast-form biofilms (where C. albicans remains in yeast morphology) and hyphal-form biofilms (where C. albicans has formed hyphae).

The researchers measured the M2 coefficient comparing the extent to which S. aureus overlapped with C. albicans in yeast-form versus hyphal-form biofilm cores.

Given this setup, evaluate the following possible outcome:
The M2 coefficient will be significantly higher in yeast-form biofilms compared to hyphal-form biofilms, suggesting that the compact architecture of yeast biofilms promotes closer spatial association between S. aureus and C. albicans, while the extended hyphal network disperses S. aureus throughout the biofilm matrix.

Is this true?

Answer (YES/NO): NO